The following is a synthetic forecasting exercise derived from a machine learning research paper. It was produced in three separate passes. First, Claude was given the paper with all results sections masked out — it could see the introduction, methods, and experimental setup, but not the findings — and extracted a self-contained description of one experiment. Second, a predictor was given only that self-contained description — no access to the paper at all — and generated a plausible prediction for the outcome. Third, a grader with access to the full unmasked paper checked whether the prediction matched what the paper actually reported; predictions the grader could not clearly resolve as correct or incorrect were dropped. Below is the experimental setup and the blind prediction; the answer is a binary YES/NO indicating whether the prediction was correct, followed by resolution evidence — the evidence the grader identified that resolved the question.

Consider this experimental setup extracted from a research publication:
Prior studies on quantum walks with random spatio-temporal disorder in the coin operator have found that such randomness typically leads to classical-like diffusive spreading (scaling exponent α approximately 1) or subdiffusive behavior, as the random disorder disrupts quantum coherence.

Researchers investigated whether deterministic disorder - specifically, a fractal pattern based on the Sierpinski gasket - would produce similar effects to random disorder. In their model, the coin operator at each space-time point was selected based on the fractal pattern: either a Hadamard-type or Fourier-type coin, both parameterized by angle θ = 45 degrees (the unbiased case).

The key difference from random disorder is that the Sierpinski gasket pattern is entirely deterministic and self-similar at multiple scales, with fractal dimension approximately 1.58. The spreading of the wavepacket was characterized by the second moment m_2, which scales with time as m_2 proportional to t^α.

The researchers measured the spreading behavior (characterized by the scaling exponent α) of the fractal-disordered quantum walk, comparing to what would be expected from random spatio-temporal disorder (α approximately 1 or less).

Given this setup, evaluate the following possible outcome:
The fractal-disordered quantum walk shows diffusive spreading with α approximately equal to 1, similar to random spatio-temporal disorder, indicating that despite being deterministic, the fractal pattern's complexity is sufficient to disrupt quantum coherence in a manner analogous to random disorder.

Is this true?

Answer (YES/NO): NO